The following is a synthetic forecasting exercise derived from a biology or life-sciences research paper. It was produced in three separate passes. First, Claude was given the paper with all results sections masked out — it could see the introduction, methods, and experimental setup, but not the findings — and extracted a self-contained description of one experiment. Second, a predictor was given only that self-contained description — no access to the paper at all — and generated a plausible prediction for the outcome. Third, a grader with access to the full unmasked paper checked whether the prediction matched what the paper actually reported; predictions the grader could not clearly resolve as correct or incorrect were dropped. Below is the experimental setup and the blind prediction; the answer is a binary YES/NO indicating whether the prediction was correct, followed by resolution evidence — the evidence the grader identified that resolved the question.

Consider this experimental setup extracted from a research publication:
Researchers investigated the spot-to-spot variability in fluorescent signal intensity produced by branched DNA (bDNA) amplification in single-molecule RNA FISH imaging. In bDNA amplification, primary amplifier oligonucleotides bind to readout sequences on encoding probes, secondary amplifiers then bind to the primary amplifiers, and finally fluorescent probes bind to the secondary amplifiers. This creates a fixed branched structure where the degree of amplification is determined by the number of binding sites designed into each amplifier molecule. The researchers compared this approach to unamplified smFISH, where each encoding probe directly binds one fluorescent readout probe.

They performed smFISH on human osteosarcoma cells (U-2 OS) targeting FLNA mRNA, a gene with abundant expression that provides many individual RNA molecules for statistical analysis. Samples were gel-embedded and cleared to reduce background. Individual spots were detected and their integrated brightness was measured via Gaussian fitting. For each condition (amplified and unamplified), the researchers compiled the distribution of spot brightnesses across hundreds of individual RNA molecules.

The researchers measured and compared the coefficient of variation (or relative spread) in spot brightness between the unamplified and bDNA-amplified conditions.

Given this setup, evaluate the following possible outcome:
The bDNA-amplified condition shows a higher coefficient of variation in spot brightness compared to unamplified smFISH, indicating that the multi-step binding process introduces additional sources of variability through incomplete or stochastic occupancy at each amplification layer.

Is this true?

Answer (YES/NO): NO